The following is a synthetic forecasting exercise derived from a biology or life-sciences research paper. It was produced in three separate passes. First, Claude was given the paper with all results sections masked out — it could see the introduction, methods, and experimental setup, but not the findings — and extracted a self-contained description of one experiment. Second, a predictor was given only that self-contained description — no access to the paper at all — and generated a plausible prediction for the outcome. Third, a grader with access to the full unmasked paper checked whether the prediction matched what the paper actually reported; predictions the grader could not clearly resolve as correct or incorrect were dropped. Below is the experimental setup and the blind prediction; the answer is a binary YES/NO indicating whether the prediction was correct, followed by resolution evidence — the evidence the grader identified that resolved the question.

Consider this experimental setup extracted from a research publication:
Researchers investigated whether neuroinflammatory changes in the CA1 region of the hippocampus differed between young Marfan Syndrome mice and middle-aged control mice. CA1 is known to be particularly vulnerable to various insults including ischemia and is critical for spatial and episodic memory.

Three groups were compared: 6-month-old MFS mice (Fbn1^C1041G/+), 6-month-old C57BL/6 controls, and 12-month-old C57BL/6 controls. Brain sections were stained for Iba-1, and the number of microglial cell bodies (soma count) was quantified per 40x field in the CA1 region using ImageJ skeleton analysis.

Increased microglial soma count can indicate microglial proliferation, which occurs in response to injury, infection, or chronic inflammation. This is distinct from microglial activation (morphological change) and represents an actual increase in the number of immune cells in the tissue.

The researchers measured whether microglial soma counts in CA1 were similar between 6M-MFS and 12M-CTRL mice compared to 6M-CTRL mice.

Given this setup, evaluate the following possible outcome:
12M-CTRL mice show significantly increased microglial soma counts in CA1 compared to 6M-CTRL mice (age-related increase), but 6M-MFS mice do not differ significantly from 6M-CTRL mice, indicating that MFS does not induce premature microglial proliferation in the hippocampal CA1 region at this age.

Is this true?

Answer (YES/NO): NO